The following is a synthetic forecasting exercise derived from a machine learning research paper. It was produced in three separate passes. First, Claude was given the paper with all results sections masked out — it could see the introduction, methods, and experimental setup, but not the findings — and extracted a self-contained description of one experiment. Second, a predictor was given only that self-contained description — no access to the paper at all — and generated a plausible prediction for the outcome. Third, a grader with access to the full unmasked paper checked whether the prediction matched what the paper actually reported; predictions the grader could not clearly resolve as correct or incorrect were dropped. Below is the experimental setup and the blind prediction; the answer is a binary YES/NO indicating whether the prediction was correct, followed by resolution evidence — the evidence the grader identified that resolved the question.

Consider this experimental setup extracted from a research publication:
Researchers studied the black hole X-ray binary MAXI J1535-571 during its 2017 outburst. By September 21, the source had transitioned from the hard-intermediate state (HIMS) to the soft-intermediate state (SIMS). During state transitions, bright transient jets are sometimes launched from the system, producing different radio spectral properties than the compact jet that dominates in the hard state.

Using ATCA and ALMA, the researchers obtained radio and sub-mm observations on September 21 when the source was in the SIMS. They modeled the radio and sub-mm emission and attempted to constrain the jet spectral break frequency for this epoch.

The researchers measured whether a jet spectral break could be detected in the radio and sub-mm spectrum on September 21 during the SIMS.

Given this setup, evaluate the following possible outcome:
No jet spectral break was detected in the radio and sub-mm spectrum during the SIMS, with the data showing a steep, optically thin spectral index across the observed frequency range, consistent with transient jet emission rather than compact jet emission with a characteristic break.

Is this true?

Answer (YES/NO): YES